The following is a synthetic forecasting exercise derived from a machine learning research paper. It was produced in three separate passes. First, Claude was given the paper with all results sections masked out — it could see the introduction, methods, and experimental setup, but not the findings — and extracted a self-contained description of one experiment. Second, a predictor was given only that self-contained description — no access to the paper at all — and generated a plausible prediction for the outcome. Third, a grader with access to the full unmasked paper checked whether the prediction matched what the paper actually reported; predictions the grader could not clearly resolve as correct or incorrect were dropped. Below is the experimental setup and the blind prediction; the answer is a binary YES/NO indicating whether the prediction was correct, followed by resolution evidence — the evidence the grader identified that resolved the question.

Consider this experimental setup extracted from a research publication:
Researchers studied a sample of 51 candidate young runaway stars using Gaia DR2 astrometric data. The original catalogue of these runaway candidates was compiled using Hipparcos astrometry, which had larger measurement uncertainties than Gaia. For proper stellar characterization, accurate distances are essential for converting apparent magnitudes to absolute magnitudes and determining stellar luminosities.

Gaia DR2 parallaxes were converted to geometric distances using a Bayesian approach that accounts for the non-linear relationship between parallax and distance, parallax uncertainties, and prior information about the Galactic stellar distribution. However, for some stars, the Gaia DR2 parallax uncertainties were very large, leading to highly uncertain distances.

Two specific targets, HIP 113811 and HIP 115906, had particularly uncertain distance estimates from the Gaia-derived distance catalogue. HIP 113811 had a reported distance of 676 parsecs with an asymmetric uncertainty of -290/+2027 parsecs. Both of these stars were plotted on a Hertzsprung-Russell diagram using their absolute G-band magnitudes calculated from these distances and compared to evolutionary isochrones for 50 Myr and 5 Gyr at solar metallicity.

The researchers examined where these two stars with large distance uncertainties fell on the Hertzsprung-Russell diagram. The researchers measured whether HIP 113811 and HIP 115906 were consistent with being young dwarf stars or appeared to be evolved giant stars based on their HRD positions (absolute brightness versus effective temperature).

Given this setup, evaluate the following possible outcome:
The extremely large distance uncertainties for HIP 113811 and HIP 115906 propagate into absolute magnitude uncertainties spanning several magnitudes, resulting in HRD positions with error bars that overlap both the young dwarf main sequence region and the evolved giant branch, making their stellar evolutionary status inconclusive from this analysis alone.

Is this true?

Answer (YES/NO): NO